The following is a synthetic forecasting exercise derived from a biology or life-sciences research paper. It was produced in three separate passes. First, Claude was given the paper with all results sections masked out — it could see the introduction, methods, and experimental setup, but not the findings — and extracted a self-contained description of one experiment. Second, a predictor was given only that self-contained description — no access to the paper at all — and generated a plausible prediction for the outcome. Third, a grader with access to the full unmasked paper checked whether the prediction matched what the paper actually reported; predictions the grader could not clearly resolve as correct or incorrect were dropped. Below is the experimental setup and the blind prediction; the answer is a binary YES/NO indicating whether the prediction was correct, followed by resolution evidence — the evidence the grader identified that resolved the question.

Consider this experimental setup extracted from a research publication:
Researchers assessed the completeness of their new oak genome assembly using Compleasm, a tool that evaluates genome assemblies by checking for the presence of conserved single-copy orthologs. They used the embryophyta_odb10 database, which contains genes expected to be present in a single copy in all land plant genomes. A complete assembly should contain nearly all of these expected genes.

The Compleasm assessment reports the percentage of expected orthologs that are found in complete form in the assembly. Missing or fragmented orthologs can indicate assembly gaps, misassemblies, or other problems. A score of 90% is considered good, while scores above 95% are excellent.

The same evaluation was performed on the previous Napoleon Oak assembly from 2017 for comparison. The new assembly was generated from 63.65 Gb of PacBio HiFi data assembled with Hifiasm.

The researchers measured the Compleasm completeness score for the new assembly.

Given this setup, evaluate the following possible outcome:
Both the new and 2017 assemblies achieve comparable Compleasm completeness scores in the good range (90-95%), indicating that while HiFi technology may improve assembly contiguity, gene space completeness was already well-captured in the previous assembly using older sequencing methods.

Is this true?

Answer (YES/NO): NO